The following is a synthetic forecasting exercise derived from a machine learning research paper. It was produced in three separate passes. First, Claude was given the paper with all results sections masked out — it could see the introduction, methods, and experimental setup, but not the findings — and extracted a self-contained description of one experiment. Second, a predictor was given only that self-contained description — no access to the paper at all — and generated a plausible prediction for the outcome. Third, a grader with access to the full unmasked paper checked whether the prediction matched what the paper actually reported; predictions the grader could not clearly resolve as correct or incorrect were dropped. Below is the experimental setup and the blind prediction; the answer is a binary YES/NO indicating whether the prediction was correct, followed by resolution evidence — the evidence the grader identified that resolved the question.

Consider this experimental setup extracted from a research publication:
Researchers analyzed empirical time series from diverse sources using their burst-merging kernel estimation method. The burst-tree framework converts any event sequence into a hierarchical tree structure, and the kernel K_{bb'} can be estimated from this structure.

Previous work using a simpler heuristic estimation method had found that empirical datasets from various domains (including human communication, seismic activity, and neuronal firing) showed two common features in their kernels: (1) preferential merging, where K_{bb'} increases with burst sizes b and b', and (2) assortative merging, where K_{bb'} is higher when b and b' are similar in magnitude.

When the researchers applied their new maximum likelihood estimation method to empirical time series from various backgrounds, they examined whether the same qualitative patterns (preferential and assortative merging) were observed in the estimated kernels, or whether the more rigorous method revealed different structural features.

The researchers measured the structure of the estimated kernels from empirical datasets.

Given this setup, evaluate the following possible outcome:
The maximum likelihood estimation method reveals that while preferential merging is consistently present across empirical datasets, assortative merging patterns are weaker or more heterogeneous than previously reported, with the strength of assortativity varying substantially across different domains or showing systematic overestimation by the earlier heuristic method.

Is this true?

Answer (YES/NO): NO